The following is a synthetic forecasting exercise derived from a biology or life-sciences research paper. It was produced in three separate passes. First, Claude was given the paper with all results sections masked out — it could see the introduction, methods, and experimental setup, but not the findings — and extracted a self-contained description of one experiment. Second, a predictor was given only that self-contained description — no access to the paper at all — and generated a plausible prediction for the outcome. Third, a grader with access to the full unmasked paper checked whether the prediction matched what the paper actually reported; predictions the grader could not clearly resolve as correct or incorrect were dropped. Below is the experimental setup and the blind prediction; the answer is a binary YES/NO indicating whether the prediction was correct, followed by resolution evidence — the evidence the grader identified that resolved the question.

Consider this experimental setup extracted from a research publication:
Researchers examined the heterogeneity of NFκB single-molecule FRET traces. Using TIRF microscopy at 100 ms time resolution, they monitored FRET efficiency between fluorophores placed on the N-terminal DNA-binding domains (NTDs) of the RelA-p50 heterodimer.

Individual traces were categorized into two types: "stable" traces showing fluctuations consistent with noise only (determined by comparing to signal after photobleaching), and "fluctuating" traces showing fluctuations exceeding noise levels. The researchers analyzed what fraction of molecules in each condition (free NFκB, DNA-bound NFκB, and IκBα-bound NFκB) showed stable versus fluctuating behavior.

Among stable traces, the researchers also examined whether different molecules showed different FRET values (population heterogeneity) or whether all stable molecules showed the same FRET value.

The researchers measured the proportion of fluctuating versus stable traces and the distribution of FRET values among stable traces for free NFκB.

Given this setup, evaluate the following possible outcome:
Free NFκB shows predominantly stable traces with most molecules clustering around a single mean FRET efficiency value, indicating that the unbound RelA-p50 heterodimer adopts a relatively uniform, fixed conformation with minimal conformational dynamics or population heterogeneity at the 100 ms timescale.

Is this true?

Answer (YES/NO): NO